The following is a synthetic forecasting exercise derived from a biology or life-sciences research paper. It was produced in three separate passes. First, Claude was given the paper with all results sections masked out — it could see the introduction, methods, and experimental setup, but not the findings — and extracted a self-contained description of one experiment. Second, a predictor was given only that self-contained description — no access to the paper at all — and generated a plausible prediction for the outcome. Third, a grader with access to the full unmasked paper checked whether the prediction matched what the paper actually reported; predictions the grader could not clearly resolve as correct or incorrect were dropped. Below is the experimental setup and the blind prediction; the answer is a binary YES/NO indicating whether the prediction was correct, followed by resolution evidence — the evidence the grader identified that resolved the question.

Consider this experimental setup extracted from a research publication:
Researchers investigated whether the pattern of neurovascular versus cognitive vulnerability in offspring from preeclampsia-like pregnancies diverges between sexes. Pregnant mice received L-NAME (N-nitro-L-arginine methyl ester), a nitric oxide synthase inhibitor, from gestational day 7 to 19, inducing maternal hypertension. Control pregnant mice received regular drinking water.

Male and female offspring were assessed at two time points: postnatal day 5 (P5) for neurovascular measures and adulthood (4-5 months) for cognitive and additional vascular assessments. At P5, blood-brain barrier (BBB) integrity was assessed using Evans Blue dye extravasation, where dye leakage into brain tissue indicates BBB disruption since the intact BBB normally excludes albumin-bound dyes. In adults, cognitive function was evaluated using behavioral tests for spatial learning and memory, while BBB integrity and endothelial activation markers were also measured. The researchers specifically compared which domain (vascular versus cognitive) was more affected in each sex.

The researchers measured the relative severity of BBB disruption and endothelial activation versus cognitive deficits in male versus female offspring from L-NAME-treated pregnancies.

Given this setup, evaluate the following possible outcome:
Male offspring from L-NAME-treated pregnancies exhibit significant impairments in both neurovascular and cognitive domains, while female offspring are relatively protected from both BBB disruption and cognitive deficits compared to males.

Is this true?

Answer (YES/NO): NO